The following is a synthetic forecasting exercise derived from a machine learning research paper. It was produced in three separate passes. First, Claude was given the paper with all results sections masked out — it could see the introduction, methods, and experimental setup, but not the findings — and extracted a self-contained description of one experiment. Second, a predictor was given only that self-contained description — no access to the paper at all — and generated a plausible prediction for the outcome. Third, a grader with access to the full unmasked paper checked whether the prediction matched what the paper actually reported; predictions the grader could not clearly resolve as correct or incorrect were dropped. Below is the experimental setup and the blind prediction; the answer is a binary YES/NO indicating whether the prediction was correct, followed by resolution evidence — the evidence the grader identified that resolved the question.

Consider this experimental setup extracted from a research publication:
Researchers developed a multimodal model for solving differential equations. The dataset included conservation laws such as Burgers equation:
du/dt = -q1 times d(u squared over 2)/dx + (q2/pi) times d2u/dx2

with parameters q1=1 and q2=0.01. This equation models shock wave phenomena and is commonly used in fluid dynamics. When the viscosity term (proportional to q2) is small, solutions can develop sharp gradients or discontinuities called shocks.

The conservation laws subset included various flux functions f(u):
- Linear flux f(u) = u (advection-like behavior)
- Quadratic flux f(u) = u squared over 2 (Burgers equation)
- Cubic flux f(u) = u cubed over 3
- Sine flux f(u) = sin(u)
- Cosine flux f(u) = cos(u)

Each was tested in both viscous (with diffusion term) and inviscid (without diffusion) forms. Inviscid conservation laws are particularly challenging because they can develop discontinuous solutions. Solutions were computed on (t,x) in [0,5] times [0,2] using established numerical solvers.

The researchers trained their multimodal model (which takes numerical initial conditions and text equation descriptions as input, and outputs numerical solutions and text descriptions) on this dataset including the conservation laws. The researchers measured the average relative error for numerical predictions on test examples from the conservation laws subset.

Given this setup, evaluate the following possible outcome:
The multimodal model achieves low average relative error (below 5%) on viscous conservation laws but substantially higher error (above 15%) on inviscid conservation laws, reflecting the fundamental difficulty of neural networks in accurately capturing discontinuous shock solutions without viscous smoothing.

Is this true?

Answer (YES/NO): NO